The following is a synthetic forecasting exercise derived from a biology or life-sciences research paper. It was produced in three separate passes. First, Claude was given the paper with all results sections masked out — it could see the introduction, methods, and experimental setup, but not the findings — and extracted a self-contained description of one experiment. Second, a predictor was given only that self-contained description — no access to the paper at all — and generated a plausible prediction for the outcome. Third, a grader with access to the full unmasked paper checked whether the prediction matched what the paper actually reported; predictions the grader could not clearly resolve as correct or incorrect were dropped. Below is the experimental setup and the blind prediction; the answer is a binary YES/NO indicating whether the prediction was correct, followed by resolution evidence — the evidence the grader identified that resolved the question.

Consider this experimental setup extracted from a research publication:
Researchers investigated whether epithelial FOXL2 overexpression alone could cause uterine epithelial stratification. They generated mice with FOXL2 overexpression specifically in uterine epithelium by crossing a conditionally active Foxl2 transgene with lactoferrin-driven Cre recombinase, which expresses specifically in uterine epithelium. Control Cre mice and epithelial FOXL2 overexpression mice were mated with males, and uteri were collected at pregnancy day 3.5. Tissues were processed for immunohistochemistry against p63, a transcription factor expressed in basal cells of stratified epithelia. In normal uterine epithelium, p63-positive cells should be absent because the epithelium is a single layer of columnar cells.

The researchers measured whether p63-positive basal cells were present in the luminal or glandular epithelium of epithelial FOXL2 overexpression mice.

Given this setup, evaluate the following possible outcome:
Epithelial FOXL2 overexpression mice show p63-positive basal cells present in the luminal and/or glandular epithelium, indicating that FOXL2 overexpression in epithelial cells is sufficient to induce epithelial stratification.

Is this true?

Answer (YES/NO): YES